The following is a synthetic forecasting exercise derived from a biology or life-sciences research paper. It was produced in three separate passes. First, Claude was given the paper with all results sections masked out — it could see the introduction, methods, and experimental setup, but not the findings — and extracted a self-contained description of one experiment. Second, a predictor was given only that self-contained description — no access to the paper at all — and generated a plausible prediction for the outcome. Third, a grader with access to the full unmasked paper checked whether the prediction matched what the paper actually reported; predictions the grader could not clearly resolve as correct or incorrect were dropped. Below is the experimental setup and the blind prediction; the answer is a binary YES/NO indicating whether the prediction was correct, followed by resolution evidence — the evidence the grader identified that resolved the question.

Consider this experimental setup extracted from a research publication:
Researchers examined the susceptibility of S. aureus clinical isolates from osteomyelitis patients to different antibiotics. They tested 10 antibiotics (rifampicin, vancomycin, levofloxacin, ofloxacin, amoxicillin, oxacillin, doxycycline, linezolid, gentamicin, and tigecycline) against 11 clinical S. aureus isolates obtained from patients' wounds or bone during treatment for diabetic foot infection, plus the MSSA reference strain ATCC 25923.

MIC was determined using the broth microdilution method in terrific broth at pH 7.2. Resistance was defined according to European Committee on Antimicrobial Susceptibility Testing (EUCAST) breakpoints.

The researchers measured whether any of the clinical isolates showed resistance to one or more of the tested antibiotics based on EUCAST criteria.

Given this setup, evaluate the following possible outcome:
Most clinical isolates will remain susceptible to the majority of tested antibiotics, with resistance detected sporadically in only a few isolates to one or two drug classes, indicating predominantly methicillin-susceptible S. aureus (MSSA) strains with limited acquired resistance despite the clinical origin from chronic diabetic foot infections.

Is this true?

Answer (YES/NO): NO